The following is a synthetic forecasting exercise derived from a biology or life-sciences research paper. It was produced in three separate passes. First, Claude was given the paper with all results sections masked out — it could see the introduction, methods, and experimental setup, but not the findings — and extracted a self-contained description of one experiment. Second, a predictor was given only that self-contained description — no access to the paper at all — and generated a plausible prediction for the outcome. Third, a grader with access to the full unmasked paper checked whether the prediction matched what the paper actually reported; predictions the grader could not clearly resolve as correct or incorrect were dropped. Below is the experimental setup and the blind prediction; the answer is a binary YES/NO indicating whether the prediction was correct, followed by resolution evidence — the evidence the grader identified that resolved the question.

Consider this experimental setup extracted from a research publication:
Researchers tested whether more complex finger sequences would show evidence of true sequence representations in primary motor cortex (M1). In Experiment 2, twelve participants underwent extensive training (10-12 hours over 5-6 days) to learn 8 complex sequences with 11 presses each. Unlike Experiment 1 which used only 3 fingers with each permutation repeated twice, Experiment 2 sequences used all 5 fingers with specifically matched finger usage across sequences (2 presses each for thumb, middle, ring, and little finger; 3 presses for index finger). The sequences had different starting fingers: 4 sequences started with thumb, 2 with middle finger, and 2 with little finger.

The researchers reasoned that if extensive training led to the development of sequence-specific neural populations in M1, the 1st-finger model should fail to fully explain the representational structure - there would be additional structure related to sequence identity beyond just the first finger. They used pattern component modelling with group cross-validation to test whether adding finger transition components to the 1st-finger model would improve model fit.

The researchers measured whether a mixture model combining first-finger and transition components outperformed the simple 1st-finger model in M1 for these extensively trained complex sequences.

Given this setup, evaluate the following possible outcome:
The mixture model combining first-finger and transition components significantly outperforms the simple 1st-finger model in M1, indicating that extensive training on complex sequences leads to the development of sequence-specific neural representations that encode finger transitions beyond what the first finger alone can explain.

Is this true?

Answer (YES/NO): NO